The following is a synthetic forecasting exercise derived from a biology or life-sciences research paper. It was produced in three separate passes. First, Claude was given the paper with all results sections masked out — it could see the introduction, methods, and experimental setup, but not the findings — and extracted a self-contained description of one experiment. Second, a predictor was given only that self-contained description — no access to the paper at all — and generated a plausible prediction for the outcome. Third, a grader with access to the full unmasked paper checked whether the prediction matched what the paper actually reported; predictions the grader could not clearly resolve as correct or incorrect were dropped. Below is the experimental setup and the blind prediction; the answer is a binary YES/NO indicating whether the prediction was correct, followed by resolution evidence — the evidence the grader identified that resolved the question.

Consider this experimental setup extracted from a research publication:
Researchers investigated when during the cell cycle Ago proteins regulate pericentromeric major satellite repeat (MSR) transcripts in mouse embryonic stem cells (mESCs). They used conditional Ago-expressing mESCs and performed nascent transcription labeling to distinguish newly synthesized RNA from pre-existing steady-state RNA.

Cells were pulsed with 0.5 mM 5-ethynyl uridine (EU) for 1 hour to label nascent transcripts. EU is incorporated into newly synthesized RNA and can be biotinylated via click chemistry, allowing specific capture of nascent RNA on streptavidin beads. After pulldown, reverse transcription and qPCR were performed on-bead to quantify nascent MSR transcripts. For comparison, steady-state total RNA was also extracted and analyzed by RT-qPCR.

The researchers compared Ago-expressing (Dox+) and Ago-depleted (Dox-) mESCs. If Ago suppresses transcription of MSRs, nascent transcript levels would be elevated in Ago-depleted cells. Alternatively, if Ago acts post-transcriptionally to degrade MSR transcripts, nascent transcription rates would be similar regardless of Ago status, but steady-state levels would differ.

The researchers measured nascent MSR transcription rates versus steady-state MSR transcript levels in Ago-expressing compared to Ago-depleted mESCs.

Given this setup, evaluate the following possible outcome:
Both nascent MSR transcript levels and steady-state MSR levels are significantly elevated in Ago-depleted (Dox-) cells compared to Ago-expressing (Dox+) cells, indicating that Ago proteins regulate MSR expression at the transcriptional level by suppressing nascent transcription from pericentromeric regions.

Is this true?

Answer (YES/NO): NO